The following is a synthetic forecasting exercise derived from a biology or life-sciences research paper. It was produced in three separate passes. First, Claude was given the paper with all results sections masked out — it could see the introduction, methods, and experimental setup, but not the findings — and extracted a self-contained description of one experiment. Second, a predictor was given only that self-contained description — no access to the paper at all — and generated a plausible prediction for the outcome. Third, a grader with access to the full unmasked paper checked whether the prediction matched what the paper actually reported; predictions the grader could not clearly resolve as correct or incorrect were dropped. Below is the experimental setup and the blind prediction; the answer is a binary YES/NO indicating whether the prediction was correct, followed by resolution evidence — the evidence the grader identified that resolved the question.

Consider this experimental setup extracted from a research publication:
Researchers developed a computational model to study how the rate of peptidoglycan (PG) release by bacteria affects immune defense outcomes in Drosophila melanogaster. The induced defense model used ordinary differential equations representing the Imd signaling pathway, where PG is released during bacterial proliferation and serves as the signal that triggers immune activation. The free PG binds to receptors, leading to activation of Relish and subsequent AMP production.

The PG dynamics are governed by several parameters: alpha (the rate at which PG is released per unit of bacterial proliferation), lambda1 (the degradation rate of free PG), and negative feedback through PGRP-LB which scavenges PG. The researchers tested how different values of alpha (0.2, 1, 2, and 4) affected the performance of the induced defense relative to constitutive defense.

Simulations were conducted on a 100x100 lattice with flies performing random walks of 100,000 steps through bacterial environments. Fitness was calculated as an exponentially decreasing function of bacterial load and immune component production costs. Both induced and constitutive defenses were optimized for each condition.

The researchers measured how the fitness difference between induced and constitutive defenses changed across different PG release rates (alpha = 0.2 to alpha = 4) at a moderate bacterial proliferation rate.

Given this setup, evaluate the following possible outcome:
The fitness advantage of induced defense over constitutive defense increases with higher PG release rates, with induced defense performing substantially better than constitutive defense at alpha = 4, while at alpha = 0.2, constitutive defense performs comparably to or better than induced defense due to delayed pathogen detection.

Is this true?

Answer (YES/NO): NO